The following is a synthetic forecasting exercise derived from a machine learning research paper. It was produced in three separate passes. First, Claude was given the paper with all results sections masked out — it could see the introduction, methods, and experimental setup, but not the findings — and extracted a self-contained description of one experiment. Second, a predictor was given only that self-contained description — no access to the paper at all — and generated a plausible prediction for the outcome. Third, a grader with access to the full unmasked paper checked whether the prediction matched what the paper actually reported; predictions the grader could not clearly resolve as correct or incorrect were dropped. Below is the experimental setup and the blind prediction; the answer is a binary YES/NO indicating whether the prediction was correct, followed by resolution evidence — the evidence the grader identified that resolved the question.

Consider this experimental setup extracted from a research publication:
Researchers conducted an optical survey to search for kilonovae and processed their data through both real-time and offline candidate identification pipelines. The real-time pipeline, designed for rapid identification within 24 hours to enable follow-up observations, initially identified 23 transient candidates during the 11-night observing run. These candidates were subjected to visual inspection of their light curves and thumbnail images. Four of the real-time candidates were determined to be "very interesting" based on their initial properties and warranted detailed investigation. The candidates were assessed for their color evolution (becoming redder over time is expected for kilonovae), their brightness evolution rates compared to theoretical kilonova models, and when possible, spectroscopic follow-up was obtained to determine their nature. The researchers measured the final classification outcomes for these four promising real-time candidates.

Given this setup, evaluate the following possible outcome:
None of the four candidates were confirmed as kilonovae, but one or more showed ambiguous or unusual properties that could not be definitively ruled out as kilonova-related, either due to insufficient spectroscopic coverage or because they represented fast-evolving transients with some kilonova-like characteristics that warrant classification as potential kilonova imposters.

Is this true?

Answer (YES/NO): NO